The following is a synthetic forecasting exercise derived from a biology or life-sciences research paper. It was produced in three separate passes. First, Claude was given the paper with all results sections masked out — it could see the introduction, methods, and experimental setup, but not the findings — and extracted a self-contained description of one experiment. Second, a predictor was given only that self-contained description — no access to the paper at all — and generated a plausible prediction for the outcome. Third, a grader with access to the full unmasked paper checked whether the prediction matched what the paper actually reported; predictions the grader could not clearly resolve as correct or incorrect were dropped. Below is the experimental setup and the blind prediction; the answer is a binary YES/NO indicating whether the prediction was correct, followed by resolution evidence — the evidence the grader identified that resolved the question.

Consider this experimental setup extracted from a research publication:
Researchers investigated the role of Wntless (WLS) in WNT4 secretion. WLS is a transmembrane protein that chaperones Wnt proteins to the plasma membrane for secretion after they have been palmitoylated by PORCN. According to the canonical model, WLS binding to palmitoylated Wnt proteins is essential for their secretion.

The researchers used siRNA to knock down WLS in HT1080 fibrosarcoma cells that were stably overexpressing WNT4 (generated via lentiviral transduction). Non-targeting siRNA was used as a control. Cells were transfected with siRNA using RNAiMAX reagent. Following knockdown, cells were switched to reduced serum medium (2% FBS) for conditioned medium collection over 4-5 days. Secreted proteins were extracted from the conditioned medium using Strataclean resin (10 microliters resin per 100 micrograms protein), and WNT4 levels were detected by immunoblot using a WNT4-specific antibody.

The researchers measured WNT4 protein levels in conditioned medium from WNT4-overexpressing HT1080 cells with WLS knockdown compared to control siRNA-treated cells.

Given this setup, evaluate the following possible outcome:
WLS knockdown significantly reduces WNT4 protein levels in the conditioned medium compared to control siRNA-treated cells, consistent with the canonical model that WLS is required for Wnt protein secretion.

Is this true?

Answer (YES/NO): YES